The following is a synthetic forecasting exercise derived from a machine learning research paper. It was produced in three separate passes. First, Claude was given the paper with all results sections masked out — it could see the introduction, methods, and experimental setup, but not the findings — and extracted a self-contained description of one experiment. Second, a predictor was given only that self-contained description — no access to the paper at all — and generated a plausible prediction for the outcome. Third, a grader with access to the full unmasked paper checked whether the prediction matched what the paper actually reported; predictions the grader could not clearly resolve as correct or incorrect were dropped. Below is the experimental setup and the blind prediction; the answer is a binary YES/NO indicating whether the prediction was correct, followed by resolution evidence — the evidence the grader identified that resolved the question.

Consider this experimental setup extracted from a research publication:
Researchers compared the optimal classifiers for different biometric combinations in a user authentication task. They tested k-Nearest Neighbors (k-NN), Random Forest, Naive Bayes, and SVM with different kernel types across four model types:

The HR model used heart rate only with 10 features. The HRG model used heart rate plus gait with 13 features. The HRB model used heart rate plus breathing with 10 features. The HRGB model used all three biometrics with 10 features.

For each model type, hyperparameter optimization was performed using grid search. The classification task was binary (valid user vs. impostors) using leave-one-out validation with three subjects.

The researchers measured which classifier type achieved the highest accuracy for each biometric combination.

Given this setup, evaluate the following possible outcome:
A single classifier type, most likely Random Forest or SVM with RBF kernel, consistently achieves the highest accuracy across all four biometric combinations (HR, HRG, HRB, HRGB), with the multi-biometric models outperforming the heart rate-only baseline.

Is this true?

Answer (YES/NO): NO